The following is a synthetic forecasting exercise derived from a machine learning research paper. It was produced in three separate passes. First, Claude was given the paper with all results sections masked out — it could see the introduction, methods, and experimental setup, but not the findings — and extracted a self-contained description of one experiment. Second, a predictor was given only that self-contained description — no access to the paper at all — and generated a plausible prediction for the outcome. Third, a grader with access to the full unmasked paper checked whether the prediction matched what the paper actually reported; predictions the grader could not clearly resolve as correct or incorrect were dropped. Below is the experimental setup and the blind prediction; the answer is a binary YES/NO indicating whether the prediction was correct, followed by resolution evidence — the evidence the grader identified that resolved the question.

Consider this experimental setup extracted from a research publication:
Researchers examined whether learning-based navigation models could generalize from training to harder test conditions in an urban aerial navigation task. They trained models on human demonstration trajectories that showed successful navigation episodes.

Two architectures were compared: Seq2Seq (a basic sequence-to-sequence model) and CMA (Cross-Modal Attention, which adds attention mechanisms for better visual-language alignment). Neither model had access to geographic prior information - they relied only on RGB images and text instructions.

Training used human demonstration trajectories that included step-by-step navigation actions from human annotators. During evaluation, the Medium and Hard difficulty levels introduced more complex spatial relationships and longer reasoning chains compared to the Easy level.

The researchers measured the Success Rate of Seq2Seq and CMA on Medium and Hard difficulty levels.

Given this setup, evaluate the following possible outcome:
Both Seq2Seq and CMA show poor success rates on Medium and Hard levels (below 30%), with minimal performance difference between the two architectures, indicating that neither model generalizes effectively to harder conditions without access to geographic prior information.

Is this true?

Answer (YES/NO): YES